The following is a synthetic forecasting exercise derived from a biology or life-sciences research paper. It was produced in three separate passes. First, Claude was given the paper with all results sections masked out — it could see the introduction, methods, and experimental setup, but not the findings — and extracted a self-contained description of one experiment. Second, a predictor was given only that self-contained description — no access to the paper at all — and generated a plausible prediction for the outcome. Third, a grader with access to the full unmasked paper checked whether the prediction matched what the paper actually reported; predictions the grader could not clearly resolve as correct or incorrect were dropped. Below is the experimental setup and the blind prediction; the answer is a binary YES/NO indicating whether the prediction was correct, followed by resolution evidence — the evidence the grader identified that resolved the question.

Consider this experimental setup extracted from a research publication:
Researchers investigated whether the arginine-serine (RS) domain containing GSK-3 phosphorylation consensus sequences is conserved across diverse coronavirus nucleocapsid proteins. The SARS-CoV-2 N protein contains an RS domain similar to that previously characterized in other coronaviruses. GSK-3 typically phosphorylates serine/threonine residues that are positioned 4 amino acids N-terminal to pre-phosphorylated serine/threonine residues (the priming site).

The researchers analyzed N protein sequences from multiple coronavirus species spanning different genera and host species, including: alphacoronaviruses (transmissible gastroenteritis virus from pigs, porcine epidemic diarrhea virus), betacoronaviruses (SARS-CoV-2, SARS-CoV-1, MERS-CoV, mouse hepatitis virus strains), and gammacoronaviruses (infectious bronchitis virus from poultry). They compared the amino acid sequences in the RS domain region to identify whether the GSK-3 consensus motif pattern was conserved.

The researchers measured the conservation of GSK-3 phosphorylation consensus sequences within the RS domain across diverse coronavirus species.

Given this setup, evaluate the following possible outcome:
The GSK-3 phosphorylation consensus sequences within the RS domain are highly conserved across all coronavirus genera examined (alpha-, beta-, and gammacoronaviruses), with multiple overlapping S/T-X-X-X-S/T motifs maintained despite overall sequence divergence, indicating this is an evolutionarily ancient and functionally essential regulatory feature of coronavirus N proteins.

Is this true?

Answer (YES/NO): YES